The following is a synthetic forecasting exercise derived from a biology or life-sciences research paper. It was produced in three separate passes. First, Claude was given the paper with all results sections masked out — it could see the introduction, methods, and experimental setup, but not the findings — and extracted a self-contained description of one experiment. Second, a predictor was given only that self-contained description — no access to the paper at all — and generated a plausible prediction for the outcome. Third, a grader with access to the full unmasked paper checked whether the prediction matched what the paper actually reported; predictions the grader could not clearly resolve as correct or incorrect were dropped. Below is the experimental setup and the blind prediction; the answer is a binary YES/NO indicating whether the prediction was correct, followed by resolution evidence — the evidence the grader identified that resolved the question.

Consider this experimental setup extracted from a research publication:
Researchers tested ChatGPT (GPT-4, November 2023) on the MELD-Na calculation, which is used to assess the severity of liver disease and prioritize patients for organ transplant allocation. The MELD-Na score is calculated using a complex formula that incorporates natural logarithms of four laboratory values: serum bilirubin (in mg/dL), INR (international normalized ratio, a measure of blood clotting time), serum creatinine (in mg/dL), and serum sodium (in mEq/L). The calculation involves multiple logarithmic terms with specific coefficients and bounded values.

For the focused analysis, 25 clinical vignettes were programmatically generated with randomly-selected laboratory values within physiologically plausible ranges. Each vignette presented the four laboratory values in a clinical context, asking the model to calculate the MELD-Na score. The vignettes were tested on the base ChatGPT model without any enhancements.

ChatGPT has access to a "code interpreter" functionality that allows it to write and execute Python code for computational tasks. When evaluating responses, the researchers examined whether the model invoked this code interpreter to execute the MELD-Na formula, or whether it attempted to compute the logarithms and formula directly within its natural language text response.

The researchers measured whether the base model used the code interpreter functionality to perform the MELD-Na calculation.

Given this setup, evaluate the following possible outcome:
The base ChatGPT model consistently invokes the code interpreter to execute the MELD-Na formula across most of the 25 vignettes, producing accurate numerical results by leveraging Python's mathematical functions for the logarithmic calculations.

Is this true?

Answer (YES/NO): NO